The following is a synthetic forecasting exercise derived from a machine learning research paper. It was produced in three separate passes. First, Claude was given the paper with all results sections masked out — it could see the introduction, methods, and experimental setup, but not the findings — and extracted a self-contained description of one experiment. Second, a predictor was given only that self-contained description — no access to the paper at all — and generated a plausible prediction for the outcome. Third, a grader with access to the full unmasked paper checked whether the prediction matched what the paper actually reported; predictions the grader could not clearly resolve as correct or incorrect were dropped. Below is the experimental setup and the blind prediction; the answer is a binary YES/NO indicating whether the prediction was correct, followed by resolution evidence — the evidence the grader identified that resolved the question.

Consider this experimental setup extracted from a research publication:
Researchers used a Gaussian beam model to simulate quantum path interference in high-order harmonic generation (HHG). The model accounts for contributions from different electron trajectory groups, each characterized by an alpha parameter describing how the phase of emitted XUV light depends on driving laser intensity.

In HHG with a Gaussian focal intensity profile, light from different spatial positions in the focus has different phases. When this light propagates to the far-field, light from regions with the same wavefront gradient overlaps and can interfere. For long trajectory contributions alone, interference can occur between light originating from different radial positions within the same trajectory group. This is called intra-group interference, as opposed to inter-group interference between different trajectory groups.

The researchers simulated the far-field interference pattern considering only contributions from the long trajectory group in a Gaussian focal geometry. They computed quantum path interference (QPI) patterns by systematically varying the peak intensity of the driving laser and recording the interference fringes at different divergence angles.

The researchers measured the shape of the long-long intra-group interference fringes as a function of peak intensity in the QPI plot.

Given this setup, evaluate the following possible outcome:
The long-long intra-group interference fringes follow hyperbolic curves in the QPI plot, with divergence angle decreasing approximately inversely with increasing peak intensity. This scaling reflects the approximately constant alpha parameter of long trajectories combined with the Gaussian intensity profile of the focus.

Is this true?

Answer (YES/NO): NO